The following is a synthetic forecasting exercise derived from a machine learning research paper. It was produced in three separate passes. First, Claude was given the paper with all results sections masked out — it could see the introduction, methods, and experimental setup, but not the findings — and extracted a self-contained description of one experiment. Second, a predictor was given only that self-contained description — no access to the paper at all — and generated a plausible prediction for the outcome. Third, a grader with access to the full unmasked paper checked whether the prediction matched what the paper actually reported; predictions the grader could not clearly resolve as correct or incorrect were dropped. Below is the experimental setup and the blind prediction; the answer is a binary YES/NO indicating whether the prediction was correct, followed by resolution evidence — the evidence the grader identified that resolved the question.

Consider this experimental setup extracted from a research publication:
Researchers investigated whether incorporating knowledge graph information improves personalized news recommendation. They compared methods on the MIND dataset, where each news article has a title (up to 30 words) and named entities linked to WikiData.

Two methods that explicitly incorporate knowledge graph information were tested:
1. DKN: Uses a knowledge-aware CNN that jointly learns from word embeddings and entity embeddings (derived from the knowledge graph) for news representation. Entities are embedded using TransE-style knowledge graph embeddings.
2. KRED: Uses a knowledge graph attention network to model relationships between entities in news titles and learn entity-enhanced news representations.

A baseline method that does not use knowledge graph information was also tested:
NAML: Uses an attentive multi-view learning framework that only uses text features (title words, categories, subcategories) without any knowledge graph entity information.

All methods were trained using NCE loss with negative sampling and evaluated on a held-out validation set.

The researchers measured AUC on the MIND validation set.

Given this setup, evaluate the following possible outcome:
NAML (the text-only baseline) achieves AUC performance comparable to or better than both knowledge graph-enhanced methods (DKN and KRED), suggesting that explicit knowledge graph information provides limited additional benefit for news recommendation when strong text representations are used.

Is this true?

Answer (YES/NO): YES